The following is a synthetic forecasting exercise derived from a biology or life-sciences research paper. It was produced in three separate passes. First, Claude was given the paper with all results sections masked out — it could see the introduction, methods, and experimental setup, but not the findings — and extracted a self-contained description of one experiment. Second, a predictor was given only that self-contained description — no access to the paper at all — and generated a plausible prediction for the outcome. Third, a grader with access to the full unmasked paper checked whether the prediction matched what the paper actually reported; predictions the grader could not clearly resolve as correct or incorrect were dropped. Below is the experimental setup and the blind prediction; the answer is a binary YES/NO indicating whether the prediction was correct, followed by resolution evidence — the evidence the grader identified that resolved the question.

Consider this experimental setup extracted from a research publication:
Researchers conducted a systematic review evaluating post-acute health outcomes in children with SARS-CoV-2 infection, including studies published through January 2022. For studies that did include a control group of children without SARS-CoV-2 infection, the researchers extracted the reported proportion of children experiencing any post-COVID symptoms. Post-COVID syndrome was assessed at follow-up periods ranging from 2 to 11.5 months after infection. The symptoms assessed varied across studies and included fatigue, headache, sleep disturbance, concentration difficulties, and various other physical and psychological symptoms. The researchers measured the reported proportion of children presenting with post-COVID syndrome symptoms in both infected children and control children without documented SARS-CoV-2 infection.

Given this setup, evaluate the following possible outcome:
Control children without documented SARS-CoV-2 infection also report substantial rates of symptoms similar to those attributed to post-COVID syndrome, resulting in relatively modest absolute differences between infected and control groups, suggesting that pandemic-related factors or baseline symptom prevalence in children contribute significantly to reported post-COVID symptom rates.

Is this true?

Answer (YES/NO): YES